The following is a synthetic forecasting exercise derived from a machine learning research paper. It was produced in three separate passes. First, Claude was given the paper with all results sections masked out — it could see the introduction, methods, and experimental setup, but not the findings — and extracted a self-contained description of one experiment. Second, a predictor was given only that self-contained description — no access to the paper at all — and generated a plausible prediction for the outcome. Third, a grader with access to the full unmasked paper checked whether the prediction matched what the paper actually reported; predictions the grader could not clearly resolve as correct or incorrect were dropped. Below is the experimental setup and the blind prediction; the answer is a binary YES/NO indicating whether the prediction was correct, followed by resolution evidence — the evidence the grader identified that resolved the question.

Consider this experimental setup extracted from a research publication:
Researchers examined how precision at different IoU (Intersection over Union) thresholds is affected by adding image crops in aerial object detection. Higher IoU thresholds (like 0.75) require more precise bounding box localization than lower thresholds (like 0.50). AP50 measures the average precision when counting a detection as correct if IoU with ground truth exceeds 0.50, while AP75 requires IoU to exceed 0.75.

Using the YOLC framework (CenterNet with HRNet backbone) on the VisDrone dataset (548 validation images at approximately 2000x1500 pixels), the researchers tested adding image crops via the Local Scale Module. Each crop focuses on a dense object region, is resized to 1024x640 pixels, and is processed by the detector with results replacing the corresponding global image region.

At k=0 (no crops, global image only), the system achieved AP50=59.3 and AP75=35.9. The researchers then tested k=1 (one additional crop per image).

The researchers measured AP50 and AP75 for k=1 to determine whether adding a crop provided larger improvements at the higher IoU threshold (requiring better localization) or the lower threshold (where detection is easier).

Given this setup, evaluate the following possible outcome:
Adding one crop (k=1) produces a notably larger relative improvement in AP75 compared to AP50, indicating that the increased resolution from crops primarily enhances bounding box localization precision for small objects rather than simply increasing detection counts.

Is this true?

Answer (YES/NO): YES